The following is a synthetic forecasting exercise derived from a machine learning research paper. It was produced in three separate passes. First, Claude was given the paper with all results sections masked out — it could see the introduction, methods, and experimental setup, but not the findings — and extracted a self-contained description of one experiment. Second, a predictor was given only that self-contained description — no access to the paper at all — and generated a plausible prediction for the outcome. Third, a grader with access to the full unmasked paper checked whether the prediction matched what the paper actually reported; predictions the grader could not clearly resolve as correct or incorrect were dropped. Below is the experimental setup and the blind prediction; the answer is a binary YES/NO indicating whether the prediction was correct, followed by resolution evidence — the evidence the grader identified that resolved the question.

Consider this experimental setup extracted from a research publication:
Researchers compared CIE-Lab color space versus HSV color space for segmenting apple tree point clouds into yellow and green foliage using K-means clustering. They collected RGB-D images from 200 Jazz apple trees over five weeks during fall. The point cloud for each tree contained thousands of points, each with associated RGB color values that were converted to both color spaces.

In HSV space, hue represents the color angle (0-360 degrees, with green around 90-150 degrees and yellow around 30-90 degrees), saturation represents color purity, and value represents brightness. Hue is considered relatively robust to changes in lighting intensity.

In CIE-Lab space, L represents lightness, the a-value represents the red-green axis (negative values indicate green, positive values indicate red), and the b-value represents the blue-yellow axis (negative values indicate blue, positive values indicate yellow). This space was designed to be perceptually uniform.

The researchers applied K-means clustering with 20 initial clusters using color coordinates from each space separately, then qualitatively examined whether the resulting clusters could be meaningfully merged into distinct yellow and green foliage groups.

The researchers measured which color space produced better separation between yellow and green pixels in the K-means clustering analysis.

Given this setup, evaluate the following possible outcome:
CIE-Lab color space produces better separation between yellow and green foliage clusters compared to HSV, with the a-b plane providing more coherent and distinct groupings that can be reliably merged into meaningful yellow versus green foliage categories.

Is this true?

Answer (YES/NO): YES